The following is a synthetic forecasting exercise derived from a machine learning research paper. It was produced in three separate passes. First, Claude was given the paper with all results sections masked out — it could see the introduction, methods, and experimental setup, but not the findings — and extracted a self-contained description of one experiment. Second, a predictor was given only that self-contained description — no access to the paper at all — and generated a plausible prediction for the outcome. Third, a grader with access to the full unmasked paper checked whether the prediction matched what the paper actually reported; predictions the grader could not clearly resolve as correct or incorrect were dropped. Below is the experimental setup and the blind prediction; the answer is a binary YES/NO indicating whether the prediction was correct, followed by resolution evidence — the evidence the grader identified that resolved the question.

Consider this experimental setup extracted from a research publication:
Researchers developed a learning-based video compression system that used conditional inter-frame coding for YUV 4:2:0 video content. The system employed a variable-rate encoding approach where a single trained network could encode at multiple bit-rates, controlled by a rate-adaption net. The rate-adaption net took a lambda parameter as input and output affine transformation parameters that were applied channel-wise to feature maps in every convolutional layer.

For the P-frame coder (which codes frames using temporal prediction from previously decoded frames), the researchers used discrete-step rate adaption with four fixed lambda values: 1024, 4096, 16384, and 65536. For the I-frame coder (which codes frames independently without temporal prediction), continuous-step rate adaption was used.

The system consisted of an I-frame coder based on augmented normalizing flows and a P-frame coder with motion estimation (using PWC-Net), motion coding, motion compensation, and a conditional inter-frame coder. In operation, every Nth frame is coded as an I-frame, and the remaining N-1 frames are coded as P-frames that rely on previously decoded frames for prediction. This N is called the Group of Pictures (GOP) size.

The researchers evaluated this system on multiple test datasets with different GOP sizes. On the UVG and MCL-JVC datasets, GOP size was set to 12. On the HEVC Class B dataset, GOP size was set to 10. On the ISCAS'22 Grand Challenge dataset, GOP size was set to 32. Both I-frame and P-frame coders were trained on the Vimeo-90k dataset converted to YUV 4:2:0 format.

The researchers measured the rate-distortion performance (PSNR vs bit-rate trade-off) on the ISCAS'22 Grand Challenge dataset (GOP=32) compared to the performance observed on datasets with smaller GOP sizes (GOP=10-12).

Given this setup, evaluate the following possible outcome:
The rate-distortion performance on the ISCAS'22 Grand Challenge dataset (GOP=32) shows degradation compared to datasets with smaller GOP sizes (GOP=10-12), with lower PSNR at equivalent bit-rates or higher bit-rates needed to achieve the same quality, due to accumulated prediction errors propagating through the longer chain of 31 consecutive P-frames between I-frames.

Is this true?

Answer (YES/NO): YES